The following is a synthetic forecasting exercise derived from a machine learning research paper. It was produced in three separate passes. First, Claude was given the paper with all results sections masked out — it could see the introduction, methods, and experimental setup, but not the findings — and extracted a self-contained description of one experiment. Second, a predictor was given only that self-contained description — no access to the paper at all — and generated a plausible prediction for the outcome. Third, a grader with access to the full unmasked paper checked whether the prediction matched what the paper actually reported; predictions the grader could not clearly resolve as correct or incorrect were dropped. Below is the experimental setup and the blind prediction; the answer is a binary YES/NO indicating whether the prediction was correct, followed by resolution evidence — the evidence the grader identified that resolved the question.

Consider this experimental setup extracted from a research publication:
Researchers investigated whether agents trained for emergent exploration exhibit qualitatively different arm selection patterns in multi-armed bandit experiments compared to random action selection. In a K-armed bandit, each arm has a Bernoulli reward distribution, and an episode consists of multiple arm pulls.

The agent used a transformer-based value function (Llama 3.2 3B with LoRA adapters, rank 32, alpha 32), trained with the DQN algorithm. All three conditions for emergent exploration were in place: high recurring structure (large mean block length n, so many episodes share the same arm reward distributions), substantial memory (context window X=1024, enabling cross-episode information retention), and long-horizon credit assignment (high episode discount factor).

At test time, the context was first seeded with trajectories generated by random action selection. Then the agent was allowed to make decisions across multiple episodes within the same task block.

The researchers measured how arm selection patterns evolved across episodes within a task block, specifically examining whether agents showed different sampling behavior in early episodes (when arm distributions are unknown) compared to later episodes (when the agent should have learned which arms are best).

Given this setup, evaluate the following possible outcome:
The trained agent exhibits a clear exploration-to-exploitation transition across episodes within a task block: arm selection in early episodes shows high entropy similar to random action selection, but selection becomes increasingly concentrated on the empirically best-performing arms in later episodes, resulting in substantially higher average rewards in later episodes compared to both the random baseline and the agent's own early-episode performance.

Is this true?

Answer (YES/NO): YES